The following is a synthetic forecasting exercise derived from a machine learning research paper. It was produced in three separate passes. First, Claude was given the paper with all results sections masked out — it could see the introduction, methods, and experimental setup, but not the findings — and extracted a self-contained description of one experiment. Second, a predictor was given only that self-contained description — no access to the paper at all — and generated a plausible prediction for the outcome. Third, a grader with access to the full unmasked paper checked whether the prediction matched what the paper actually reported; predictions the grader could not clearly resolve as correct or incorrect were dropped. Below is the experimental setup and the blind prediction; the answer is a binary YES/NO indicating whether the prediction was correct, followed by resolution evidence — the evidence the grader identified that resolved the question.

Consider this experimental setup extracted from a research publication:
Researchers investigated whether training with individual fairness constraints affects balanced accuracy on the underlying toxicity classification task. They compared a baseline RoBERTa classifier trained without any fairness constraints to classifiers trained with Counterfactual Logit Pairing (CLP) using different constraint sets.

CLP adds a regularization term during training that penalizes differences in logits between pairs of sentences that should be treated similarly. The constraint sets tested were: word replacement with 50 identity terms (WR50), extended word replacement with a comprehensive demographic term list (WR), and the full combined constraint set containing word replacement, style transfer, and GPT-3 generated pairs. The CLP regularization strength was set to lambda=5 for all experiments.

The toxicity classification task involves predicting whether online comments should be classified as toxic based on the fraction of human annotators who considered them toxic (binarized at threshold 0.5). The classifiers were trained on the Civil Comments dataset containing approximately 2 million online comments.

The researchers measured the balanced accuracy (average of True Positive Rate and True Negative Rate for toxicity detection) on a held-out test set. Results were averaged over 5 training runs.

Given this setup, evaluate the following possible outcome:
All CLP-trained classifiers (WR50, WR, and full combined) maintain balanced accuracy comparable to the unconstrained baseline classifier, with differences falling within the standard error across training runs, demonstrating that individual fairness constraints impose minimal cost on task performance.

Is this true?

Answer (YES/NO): NO